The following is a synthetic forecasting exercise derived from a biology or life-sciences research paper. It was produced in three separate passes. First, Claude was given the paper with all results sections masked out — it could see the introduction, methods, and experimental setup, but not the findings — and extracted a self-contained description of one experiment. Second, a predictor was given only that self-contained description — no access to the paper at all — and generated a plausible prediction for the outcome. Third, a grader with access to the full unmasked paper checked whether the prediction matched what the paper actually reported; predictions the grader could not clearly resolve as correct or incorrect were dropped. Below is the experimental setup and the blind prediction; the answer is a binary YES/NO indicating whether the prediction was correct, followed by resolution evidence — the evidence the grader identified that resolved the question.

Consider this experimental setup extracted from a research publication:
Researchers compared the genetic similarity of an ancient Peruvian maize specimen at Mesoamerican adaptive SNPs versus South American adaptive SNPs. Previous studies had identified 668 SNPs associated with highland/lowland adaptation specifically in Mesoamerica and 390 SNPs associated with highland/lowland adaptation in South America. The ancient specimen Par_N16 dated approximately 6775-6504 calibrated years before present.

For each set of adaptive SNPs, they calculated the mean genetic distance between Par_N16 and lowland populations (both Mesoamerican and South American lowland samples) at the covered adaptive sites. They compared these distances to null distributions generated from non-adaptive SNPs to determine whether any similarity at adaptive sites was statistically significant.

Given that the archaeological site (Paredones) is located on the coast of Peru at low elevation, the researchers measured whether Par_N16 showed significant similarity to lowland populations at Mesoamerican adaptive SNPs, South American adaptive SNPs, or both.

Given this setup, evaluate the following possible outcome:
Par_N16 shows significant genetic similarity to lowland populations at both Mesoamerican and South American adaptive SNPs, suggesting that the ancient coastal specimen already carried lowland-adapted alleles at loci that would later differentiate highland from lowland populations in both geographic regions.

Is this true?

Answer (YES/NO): NO